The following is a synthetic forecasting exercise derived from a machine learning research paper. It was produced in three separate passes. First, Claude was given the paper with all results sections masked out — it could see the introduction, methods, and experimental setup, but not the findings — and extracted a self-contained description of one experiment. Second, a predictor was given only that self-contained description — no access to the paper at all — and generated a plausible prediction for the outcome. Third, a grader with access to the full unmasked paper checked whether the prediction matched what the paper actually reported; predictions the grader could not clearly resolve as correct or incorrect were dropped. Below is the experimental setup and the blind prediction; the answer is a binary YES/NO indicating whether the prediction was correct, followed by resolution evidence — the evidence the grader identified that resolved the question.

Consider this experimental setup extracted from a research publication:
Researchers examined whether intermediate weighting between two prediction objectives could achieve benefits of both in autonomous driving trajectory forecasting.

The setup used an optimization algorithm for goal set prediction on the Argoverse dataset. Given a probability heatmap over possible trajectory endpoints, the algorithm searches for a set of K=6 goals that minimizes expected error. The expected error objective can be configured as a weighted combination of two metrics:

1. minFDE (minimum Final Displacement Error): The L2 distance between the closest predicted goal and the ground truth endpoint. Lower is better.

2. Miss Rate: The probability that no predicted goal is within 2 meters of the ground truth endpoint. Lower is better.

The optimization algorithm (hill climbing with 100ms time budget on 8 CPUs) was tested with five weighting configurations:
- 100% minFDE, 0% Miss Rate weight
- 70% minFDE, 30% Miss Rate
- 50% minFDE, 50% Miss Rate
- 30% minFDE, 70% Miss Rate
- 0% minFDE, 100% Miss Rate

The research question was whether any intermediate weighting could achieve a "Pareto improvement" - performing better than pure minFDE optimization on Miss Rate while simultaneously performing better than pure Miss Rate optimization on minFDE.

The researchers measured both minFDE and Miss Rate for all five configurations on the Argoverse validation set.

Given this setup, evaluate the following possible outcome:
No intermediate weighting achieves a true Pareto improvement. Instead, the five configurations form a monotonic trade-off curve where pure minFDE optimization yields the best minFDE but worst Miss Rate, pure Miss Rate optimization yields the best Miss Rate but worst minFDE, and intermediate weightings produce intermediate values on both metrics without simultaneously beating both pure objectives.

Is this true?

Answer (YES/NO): NO